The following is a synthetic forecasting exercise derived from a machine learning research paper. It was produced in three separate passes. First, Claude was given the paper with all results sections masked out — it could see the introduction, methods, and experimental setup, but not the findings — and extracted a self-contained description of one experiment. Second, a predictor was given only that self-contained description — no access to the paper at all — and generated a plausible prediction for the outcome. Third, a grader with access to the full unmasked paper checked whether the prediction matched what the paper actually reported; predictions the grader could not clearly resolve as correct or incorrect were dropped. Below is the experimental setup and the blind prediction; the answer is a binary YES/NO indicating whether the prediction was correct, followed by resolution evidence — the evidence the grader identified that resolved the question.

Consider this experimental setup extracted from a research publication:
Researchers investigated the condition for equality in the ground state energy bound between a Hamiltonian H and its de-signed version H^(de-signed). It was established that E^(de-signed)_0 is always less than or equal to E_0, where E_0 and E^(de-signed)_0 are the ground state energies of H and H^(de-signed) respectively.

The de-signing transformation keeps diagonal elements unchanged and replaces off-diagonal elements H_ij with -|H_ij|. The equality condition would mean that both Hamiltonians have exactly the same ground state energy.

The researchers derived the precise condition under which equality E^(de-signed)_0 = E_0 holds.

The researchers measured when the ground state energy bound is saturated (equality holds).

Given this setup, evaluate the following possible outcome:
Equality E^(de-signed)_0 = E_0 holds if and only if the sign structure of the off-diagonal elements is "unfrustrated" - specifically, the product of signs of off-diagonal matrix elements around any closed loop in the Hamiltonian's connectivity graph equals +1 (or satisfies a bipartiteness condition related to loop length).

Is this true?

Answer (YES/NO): NO